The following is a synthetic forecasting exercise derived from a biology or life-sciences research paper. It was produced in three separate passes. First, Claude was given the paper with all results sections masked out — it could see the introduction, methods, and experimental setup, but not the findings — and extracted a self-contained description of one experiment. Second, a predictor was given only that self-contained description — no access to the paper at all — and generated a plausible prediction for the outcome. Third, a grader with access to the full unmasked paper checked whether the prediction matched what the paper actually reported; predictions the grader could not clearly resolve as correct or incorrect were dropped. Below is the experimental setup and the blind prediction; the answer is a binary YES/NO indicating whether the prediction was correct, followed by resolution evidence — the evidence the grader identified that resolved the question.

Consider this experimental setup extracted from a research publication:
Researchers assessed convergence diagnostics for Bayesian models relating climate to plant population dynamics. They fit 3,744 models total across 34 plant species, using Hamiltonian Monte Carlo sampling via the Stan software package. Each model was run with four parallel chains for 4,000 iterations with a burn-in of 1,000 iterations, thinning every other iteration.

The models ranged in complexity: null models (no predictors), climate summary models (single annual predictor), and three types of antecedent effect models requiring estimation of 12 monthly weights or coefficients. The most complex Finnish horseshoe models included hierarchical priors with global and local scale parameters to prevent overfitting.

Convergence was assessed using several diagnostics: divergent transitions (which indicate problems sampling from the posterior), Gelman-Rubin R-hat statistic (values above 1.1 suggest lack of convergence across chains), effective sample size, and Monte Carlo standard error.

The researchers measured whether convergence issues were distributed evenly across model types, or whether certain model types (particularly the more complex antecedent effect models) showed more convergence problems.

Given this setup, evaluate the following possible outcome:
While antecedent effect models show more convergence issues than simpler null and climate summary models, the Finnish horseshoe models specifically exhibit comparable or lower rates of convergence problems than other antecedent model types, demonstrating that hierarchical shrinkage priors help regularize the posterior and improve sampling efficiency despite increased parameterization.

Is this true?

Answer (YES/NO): YES